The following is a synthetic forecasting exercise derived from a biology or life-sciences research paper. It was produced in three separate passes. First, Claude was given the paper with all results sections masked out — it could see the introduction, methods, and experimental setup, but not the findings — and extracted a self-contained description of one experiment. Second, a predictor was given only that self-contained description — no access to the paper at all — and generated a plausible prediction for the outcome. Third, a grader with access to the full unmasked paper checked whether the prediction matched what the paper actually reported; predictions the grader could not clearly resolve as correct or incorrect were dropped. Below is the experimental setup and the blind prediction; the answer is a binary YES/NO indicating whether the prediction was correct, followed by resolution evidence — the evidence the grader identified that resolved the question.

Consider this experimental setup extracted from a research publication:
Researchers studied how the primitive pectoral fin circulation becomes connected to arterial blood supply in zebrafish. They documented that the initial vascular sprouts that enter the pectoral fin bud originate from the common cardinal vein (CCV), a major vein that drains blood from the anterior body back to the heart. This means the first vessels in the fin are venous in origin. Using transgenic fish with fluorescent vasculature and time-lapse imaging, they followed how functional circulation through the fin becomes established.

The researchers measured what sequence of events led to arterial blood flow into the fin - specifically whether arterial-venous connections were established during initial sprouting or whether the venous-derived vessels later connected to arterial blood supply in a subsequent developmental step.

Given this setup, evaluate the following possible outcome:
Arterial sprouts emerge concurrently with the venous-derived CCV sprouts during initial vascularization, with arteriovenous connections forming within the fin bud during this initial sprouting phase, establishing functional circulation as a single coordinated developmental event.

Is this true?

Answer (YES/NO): NO